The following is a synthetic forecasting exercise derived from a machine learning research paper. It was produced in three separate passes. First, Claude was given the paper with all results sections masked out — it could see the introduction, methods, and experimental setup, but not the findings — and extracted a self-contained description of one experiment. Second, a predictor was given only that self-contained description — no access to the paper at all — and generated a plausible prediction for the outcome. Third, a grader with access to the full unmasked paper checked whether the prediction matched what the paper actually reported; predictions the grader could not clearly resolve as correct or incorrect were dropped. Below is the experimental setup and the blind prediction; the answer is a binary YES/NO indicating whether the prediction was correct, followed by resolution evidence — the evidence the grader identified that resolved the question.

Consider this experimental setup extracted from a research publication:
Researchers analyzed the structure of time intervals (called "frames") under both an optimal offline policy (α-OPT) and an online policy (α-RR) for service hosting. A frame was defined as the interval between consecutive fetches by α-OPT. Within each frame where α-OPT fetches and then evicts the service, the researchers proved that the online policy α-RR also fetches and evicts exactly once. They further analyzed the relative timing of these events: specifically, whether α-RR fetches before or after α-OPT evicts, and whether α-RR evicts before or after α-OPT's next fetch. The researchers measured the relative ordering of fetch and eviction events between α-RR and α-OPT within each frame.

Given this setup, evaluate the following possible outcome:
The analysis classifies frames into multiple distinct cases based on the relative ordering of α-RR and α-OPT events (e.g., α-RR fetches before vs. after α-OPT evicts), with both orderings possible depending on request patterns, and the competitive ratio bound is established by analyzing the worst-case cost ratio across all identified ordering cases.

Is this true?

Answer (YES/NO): NO